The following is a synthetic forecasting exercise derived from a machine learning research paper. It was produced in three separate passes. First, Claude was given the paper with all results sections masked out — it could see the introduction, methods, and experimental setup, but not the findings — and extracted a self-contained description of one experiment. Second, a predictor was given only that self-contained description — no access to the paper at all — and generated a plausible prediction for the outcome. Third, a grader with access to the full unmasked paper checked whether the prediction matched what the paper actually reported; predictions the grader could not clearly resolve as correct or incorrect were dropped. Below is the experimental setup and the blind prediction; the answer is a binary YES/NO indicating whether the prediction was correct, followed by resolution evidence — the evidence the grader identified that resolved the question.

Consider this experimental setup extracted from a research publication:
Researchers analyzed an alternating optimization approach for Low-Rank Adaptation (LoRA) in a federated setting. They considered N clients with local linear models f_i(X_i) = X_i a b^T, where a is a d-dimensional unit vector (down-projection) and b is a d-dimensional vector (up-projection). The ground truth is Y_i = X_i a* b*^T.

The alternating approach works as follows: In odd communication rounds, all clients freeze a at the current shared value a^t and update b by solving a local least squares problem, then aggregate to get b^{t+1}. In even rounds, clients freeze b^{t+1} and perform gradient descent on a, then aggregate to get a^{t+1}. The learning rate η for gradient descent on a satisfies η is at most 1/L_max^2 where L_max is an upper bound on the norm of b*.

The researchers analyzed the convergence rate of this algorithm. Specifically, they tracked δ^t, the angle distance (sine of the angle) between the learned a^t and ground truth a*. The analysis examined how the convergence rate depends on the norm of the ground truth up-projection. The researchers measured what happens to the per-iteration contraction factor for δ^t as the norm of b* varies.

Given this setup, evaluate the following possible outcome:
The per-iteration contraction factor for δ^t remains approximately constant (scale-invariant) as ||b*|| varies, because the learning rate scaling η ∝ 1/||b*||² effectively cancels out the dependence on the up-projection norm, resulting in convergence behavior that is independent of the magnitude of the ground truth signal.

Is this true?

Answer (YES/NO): NO